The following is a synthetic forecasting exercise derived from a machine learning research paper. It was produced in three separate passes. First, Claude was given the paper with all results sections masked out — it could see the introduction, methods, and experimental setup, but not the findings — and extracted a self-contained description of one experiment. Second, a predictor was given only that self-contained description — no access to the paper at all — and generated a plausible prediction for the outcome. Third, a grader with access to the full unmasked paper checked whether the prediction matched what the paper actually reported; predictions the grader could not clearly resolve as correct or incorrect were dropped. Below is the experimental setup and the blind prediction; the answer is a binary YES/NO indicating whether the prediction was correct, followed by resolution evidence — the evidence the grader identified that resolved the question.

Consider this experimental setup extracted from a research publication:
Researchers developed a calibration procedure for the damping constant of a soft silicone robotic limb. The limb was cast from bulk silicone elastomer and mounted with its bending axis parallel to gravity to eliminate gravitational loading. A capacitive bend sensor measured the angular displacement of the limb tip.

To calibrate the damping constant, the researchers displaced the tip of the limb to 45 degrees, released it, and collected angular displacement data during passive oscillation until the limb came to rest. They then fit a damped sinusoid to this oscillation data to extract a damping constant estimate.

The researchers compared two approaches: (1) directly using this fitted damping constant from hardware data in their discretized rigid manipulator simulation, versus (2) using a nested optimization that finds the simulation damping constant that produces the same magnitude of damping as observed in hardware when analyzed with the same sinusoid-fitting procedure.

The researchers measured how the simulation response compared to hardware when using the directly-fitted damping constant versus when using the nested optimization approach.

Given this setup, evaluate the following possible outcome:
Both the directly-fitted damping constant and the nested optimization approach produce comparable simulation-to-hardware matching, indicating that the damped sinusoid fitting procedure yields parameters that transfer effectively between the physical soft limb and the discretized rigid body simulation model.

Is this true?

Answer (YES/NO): NO